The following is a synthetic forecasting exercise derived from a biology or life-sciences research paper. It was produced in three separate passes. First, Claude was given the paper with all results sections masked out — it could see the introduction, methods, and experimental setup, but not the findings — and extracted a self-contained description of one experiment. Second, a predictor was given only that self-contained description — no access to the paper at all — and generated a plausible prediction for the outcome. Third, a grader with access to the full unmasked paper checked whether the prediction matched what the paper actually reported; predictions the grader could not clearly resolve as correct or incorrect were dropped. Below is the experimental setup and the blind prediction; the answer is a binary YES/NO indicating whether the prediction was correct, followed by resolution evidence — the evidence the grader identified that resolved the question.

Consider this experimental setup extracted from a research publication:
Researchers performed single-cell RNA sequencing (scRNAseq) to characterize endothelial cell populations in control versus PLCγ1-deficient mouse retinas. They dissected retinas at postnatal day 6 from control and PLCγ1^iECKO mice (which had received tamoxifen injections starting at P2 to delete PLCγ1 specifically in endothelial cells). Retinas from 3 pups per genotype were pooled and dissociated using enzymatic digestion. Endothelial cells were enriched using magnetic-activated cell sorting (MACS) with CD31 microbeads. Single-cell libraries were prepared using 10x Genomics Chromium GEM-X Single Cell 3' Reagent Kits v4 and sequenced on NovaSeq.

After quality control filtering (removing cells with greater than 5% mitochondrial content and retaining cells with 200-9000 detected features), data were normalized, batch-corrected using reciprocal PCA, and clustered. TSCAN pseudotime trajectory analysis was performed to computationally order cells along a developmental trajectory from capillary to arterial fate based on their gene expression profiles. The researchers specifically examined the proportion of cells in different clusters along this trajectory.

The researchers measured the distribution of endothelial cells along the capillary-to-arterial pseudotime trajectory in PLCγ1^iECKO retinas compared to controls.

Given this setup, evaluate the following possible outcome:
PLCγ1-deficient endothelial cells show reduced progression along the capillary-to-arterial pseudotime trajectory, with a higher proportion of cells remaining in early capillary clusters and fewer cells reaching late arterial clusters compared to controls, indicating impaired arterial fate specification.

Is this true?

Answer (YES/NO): NO